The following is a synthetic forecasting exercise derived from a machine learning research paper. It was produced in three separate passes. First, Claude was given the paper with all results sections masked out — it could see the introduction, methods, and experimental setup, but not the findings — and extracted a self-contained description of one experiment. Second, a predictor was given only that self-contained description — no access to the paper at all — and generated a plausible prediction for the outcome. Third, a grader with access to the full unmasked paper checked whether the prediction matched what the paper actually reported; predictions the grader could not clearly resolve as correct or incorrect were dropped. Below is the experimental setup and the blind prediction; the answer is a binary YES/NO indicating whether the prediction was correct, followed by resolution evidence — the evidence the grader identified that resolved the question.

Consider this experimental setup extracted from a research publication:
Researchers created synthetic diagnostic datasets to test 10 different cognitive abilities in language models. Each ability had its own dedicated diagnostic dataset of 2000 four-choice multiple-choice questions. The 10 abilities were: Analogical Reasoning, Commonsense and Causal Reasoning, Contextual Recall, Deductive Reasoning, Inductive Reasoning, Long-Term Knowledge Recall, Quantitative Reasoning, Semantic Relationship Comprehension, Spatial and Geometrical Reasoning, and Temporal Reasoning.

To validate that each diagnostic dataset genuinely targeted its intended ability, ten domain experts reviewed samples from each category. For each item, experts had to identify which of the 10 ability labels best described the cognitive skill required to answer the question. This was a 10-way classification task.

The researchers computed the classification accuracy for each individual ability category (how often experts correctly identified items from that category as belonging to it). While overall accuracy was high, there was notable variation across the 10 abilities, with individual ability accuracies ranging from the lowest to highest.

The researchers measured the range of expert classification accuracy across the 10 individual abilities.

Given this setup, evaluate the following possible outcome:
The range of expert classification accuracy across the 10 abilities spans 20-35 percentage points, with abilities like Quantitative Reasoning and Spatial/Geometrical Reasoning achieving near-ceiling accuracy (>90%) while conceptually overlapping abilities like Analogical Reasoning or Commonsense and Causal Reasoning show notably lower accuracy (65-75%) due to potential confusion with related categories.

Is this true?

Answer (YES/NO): NO